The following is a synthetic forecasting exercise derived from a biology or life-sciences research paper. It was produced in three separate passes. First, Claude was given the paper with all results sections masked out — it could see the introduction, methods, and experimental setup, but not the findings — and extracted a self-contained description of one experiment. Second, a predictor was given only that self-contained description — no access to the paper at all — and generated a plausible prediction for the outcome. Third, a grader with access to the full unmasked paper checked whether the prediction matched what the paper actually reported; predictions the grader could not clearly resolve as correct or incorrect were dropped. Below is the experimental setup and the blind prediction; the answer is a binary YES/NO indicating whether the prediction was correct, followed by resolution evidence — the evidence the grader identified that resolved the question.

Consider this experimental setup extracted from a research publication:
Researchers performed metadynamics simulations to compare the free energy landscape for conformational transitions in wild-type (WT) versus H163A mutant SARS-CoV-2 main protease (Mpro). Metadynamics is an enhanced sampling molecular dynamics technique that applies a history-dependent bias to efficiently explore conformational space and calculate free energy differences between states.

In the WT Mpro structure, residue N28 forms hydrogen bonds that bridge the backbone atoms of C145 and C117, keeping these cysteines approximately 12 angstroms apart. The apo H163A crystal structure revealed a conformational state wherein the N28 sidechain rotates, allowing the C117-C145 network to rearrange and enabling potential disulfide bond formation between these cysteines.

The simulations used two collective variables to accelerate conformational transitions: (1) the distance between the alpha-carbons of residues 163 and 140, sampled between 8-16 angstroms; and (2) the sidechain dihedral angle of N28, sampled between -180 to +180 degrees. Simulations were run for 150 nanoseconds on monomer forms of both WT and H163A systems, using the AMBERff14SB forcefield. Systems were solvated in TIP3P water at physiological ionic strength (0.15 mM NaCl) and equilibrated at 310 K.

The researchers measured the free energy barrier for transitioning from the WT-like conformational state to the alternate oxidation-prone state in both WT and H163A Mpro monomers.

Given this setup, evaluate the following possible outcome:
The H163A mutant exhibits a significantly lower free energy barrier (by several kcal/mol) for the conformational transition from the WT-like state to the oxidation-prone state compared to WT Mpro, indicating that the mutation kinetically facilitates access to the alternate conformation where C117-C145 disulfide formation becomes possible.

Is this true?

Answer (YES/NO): YES